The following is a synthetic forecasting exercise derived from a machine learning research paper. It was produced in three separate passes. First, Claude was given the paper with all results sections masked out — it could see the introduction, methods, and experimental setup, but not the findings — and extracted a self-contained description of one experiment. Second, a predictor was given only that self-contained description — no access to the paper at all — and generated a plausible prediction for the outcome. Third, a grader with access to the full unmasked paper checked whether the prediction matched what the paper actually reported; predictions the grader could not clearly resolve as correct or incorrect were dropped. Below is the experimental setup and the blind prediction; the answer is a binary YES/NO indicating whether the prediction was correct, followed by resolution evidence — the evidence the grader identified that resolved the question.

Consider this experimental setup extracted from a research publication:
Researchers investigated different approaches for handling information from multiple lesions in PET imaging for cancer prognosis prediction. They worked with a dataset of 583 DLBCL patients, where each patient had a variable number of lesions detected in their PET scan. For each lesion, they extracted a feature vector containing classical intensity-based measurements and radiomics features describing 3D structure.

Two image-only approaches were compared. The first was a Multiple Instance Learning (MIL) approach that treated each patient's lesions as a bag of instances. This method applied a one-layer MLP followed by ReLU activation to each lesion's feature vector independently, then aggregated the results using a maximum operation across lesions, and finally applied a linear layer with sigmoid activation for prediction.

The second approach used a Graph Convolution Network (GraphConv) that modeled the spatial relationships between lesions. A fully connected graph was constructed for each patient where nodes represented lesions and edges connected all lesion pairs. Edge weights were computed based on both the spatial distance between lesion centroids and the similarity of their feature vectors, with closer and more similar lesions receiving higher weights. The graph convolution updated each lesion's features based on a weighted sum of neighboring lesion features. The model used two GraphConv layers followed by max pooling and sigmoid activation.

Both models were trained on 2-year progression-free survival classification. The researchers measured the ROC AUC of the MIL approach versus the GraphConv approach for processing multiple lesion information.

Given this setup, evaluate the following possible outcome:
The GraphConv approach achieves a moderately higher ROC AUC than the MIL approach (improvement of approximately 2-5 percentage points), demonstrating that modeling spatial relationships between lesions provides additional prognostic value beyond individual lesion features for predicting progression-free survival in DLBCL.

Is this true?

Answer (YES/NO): YES